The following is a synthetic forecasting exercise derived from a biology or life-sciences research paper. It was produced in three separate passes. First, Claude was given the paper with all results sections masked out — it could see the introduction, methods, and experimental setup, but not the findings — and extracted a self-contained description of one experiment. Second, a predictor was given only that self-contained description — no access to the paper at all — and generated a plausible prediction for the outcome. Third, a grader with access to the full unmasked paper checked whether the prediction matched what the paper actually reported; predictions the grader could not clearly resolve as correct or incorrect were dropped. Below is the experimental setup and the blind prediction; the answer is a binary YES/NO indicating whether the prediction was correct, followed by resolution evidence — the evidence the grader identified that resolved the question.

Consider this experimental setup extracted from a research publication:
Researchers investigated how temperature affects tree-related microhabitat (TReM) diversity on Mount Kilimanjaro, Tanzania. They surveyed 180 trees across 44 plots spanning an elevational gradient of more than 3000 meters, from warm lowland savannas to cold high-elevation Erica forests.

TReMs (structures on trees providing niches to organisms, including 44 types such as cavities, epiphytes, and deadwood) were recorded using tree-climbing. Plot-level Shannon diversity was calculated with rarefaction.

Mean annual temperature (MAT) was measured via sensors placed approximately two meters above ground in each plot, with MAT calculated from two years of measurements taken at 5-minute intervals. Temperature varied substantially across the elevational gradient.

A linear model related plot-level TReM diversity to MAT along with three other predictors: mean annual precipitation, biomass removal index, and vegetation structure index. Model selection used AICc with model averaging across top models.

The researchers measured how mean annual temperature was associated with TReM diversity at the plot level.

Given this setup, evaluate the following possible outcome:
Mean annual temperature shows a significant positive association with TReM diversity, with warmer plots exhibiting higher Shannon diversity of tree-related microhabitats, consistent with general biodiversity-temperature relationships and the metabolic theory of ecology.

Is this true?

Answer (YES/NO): YES